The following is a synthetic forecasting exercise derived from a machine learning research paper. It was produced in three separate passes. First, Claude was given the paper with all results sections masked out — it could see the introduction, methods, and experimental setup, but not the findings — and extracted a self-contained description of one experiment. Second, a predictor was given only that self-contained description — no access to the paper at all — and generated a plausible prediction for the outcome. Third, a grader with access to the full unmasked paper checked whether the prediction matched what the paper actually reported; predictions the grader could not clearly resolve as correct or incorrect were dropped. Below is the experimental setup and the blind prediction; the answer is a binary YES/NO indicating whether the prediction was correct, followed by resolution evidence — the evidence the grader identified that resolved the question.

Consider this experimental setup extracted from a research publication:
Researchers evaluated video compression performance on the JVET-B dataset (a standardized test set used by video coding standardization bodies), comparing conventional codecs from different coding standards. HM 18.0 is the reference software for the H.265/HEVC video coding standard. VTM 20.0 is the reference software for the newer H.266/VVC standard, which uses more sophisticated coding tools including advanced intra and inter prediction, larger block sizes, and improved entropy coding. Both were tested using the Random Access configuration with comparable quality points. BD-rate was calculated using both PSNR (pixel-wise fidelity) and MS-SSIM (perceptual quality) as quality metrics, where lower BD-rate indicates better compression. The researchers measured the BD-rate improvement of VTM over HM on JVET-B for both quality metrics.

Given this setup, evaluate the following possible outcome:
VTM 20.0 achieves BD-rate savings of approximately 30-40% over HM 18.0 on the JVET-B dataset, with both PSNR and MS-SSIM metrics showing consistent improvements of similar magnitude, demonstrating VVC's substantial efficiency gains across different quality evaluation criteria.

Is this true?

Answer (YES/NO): NO